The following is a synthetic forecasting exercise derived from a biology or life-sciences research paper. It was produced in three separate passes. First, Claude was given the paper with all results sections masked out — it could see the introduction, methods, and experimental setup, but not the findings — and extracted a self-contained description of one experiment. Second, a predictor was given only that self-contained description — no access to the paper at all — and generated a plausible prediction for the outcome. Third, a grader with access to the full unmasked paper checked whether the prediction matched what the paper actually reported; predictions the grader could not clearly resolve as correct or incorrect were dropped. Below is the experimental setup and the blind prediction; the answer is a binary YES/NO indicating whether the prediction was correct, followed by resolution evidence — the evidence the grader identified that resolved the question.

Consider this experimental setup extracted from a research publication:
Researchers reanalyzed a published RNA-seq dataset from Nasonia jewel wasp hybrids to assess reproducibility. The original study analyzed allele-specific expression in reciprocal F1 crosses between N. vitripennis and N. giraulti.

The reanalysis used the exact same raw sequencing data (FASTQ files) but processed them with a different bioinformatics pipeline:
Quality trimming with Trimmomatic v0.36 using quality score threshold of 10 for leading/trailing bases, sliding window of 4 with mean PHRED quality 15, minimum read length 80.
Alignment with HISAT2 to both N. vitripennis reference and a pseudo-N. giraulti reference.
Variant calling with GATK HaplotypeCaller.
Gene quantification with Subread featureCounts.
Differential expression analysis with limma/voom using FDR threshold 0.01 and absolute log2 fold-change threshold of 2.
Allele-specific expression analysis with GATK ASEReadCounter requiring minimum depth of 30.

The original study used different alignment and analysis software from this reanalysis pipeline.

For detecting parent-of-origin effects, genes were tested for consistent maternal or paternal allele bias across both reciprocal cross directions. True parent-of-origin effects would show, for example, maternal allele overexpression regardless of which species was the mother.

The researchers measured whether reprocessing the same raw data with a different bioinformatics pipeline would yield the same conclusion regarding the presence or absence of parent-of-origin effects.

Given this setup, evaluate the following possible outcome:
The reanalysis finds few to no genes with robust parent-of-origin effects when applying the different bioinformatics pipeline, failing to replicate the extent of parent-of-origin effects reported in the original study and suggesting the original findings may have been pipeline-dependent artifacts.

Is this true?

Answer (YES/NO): NO